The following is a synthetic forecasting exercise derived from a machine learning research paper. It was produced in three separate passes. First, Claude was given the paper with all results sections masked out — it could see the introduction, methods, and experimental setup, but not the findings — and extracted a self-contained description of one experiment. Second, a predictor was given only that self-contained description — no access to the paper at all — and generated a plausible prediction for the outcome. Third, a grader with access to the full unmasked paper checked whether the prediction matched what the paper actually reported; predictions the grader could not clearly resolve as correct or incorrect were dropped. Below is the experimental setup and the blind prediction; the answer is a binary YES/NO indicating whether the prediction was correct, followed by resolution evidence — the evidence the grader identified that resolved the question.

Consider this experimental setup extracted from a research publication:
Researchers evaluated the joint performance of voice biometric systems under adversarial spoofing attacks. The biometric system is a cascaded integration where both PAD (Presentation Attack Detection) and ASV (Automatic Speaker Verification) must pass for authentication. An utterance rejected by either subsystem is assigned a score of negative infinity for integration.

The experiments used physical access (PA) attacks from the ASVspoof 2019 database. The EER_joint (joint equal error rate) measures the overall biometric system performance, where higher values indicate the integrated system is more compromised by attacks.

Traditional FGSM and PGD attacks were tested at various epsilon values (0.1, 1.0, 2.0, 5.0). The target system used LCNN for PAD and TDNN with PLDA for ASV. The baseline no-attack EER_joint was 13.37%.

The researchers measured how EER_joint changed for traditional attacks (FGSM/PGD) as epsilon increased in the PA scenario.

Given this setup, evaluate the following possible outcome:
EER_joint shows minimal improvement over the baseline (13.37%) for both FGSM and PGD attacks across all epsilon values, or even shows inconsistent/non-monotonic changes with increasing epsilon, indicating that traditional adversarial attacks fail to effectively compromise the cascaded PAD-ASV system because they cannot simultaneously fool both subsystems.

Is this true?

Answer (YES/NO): NO